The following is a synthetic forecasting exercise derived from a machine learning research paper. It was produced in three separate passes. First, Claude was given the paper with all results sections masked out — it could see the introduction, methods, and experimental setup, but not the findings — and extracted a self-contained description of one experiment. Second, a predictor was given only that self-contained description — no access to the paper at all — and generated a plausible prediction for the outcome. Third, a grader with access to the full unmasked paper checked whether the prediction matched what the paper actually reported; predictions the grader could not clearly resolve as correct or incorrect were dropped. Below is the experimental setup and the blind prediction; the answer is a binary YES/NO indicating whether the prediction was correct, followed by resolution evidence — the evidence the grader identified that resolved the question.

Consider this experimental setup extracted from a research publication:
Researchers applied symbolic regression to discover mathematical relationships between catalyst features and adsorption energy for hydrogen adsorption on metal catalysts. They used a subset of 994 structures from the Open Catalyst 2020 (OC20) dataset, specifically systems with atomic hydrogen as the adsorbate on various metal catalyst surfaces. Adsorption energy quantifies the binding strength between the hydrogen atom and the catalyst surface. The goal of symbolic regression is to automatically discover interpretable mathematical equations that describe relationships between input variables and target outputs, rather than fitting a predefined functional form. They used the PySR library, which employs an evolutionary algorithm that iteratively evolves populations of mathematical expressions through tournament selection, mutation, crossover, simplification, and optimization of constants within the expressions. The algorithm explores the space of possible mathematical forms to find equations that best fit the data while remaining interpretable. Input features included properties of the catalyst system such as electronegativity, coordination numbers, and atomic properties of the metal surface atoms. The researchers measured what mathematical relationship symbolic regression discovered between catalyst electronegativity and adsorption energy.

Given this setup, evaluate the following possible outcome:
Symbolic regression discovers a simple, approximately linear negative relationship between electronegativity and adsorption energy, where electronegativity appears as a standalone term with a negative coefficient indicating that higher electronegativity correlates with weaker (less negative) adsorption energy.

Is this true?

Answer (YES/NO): NO